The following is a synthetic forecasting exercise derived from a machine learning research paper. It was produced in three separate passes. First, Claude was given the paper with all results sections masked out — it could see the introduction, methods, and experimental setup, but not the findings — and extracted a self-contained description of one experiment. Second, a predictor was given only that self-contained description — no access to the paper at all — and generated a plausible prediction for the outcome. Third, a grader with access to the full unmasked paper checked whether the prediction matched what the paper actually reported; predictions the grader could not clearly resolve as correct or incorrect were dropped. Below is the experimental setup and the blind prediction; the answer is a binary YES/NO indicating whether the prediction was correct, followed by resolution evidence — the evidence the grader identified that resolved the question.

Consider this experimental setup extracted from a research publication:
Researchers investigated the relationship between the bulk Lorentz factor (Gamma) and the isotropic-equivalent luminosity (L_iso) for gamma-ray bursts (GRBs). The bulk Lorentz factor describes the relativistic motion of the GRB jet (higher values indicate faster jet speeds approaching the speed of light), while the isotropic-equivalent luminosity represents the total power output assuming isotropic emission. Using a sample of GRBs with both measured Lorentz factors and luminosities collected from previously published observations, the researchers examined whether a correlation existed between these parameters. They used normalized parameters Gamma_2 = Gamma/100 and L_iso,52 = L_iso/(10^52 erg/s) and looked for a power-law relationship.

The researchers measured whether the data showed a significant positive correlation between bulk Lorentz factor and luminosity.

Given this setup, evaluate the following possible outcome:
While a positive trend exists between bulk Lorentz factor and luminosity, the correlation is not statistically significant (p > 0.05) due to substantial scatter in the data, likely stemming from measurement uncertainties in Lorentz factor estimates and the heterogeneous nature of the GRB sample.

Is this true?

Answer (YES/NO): NO